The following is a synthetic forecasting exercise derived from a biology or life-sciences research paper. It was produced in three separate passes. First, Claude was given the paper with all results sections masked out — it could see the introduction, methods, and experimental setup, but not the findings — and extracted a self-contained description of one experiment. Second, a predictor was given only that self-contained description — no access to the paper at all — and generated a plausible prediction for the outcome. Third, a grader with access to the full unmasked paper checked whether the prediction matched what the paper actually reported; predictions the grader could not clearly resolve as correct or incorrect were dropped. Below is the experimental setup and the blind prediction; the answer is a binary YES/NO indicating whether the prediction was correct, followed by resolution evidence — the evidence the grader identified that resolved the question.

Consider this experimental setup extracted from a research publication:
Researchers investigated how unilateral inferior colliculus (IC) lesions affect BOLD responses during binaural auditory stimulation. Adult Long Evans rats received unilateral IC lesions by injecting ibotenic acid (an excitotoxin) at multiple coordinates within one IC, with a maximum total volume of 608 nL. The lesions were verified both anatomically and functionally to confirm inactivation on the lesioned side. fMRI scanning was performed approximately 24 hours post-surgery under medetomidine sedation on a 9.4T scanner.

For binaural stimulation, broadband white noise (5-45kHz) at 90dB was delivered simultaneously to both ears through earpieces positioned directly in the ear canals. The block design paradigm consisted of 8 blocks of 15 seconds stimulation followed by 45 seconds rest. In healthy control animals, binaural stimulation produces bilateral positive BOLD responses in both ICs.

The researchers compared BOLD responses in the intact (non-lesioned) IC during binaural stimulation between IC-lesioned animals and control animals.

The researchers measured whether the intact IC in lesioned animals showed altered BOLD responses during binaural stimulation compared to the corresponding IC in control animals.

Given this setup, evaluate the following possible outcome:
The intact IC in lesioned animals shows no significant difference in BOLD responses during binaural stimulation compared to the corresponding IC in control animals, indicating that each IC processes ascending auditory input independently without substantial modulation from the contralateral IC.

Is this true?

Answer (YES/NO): NO